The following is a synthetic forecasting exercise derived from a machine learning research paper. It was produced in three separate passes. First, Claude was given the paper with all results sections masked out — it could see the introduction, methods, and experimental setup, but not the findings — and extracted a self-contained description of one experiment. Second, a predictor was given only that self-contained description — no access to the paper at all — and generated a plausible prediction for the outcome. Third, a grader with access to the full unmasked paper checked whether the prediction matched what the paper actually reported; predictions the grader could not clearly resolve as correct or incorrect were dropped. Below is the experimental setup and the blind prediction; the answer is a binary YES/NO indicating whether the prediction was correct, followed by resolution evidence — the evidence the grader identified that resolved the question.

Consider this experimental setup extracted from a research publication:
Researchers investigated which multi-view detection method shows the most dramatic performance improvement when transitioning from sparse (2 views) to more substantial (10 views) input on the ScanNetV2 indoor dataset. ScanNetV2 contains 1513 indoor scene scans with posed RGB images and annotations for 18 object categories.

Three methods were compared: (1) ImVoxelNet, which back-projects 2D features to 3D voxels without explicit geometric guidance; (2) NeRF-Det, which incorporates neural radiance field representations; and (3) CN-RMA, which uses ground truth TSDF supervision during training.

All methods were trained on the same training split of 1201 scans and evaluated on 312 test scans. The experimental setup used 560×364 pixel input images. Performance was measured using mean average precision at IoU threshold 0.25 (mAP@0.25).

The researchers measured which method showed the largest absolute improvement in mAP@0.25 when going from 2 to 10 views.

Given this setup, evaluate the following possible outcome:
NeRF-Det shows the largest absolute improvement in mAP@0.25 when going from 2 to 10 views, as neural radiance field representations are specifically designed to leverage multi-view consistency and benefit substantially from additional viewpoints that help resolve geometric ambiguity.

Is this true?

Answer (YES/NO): YES